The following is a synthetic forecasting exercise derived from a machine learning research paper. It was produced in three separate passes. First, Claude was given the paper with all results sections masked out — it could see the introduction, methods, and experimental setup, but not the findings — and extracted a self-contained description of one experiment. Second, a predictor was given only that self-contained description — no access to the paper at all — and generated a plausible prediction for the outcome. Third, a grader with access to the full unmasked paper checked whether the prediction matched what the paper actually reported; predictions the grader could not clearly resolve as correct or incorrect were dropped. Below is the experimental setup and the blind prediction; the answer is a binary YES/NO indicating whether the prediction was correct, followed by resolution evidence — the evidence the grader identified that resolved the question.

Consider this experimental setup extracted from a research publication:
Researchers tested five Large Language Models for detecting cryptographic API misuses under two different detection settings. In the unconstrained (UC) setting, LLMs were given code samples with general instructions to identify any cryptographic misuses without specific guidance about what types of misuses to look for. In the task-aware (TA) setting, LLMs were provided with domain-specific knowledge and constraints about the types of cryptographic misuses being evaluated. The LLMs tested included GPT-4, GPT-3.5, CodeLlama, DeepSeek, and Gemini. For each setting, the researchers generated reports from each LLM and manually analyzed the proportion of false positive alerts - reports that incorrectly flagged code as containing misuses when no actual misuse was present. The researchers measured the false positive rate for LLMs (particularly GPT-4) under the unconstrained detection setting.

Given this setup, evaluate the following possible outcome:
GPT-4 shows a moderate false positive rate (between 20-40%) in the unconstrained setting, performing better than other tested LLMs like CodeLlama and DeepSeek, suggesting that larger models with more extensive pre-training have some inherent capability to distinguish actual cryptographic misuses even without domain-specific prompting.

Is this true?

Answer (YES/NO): NO